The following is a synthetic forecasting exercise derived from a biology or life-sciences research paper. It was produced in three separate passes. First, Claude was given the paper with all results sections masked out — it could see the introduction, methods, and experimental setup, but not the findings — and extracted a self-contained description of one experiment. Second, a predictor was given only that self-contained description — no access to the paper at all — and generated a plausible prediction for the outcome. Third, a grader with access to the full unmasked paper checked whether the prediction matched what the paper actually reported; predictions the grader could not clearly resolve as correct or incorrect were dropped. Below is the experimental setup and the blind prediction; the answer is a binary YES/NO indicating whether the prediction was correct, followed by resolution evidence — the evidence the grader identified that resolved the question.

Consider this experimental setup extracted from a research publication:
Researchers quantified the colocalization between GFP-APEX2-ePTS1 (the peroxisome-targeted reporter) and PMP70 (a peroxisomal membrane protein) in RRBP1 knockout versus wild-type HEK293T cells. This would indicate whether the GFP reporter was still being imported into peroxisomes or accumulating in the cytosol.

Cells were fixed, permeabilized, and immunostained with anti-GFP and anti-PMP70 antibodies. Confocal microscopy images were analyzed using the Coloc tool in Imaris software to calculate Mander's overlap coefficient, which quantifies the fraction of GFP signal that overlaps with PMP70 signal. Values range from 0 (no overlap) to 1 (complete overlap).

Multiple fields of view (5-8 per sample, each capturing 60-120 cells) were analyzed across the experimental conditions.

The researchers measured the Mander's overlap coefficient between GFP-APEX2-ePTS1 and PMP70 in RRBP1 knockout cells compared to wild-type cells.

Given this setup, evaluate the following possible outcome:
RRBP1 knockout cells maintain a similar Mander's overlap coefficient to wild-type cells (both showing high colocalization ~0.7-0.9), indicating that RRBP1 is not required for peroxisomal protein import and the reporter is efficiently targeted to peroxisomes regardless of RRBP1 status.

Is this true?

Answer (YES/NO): NO